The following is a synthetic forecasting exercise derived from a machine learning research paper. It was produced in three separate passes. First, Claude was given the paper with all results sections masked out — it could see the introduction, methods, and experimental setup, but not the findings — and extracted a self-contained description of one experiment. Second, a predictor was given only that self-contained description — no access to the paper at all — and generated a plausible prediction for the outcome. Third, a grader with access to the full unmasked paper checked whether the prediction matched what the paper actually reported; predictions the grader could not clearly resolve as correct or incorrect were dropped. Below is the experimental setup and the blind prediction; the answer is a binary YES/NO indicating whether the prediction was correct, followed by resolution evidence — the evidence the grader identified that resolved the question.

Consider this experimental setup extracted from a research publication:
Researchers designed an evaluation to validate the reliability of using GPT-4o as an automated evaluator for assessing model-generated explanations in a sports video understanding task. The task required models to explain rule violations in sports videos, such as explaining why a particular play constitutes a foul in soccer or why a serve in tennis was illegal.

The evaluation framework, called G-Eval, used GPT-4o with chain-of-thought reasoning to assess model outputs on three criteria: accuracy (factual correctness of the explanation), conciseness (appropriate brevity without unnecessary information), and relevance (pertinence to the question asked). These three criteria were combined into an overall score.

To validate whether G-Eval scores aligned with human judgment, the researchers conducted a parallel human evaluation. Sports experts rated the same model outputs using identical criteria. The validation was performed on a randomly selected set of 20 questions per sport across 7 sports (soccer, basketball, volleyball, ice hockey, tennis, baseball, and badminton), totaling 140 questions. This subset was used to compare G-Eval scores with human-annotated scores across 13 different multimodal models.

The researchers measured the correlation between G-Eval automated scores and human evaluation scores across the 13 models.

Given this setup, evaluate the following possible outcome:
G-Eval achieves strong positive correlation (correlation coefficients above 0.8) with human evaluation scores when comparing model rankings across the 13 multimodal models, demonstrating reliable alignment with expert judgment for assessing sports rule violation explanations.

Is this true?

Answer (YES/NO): NO